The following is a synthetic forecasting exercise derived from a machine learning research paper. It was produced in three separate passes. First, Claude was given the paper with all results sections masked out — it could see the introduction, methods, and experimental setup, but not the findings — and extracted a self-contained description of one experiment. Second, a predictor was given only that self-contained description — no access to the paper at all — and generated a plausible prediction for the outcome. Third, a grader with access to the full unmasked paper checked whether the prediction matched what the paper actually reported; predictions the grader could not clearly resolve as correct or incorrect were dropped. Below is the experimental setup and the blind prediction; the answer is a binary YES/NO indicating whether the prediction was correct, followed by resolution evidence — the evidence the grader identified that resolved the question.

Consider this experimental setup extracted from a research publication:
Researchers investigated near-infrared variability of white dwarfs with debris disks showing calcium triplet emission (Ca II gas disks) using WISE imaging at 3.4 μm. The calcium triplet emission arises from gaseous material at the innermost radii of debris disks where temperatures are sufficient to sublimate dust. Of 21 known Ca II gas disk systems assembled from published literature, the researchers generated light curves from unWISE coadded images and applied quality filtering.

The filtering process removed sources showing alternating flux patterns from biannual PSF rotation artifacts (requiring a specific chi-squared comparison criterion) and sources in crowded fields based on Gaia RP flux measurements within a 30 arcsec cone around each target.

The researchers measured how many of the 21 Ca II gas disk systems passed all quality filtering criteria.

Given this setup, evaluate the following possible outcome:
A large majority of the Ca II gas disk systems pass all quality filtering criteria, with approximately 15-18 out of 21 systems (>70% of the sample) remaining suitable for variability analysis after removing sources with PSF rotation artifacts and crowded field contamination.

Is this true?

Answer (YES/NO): NO